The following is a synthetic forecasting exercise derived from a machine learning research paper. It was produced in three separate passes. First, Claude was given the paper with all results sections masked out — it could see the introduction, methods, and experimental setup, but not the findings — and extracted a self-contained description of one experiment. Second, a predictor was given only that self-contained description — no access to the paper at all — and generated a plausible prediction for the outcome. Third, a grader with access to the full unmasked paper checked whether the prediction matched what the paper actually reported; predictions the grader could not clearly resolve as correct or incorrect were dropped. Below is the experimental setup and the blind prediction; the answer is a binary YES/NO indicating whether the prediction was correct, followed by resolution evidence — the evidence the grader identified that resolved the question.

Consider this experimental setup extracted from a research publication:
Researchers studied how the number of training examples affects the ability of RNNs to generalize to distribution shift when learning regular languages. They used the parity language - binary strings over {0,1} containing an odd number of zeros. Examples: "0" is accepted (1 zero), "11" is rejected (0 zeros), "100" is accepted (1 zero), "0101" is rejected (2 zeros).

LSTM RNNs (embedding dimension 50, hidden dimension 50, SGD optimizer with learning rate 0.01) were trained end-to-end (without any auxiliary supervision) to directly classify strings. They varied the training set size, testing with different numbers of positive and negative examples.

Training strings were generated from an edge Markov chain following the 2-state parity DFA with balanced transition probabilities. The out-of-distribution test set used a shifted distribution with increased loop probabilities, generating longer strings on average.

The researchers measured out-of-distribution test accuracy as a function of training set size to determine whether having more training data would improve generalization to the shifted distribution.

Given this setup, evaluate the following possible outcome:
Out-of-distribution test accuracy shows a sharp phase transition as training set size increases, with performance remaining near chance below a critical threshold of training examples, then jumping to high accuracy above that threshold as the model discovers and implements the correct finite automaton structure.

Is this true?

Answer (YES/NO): NO